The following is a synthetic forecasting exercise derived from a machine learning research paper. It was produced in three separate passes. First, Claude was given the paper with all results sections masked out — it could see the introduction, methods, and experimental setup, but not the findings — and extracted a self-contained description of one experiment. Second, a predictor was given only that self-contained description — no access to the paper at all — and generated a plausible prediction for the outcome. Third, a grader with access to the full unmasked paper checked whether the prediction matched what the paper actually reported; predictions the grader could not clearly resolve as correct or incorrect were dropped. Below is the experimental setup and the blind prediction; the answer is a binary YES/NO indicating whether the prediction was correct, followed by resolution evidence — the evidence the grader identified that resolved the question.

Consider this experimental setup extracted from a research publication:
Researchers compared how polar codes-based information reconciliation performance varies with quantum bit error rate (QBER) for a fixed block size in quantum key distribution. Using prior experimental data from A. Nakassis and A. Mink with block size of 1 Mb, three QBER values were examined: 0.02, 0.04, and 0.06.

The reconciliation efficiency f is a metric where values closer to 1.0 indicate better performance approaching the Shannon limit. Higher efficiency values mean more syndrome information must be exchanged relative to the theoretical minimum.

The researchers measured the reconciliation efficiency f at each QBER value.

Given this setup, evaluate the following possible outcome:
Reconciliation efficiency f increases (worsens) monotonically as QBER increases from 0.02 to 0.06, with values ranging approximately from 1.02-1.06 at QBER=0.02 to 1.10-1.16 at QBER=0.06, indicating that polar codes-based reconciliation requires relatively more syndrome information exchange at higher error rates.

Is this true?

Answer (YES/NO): NO